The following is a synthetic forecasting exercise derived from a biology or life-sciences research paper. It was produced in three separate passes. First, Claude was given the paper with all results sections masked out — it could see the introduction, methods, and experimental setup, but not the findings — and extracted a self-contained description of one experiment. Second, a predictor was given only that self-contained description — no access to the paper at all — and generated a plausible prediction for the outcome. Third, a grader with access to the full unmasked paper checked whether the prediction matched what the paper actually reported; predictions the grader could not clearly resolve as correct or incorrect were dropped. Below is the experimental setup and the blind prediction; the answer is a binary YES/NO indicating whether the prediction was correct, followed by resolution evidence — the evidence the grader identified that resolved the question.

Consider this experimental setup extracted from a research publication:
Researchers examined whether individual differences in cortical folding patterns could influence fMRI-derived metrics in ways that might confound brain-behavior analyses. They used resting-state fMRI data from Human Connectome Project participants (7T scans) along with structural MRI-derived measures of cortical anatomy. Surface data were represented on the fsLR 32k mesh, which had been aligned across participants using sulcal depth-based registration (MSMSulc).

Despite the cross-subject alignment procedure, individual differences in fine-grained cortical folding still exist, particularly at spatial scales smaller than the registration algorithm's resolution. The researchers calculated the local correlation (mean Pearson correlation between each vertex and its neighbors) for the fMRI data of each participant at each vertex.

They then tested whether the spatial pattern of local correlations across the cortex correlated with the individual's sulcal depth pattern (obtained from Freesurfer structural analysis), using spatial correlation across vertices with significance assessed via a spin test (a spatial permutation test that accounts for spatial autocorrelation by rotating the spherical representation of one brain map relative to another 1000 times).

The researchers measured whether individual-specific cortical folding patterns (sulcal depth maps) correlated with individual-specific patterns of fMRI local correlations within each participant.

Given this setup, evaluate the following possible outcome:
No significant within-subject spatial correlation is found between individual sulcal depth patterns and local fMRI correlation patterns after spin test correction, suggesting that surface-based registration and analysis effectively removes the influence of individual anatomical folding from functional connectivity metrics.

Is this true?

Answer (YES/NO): NO